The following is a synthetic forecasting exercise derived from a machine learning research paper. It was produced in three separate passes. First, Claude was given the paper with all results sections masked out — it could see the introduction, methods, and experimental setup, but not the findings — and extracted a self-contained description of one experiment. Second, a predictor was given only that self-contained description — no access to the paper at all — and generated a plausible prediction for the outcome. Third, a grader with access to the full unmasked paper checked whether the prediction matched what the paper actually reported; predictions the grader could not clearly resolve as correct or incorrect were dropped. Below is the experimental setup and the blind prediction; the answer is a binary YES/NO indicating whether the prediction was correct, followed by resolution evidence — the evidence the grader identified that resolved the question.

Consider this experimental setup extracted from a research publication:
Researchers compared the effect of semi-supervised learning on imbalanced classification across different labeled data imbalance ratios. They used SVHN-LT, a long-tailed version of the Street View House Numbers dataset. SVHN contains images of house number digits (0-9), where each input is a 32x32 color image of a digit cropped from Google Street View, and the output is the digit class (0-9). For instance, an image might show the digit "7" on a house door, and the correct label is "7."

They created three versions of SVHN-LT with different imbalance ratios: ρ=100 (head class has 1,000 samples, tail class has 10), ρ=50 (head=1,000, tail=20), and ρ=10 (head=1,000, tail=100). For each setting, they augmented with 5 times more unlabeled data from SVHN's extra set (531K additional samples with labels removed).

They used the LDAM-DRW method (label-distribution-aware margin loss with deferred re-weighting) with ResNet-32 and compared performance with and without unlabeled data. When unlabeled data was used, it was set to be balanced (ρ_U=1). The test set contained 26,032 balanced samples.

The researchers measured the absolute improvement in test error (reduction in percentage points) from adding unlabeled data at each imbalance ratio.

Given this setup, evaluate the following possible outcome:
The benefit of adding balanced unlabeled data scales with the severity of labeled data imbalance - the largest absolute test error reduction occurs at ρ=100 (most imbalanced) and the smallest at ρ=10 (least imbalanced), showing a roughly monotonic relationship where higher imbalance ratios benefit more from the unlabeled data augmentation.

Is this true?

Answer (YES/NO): YES